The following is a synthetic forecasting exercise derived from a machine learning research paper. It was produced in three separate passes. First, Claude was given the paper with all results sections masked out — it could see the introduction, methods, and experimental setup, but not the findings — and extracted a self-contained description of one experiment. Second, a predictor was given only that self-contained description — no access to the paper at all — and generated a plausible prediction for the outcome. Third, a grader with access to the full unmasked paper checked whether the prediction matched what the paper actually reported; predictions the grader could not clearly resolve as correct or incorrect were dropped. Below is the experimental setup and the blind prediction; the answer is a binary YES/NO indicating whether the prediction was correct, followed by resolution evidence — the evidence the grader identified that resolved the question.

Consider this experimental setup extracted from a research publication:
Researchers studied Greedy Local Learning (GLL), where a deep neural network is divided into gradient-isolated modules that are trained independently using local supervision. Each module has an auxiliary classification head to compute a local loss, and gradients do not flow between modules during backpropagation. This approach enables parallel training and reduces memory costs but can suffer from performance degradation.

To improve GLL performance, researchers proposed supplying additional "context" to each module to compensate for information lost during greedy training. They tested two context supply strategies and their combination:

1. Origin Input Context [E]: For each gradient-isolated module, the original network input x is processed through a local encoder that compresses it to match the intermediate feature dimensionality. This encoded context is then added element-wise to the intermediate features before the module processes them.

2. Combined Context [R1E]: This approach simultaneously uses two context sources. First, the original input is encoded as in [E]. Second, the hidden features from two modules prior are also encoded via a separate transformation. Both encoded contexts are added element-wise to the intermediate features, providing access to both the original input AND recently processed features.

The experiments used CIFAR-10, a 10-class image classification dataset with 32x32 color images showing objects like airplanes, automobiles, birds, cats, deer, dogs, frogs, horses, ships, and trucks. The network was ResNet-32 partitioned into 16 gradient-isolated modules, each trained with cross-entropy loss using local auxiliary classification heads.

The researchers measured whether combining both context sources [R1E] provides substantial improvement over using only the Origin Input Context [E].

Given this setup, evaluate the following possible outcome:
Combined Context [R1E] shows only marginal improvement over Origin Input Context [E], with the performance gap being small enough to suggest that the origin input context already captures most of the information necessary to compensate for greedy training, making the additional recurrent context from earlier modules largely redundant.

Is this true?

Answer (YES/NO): YES